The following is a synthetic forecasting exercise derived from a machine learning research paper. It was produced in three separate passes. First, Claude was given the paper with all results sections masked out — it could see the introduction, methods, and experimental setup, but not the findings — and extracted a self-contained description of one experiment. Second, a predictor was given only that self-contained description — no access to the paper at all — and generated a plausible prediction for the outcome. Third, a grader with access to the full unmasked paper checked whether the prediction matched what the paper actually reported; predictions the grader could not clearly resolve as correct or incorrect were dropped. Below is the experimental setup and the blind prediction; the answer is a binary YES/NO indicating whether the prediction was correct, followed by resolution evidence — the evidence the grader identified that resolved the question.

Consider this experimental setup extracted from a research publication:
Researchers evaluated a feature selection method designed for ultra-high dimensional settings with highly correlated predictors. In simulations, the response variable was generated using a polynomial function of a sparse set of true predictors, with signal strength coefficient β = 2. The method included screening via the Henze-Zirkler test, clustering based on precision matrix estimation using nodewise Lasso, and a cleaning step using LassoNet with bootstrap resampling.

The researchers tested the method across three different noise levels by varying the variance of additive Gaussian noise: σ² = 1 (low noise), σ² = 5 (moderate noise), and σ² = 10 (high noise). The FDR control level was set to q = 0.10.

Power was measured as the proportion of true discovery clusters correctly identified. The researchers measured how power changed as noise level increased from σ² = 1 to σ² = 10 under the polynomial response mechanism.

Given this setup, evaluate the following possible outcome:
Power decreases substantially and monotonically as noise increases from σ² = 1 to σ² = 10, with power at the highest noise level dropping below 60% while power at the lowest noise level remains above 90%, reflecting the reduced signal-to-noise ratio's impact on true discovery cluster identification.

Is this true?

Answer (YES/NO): NO